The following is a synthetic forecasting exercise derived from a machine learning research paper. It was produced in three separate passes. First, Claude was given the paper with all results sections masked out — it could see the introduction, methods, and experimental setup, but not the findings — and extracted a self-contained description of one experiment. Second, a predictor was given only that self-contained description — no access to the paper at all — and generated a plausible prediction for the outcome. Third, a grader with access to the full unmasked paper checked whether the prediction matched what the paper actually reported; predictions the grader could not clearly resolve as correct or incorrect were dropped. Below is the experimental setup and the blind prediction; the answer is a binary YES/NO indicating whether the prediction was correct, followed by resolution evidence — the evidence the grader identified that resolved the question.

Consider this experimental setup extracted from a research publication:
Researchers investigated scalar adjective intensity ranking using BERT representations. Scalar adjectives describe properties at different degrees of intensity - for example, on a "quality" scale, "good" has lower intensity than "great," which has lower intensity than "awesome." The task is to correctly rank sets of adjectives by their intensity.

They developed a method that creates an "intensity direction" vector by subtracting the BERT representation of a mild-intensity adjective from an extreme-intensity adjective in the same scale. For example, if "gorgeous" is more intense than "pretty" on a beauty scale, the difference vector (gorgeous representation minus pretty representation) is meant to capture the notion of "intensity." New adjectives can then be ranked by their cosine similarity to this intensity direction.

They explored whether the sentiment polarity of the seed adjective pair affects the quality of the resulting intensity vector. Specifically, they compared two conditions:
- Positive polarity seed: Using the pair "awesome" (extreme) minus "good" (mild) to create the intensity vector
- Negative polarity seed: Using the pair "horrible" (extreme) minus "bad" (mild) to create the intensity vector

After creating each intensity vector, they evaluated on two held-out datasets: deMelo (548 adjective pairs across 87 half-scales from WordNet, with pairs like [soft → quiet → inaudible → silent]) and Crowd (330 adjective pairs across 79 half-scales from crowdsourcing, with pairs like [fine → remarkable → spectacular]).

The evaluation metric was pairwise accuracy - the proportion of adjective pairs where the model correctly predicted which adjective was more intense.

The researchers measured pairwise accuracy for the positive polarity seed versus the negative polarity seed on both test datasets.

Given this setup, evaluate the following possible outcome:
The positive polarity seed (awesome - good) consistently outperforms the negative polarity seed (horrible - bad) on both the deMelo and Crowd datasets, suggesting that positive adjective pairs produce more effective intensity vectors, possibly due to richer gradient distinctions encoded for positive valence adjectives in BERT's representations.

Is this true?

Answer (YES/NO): YES